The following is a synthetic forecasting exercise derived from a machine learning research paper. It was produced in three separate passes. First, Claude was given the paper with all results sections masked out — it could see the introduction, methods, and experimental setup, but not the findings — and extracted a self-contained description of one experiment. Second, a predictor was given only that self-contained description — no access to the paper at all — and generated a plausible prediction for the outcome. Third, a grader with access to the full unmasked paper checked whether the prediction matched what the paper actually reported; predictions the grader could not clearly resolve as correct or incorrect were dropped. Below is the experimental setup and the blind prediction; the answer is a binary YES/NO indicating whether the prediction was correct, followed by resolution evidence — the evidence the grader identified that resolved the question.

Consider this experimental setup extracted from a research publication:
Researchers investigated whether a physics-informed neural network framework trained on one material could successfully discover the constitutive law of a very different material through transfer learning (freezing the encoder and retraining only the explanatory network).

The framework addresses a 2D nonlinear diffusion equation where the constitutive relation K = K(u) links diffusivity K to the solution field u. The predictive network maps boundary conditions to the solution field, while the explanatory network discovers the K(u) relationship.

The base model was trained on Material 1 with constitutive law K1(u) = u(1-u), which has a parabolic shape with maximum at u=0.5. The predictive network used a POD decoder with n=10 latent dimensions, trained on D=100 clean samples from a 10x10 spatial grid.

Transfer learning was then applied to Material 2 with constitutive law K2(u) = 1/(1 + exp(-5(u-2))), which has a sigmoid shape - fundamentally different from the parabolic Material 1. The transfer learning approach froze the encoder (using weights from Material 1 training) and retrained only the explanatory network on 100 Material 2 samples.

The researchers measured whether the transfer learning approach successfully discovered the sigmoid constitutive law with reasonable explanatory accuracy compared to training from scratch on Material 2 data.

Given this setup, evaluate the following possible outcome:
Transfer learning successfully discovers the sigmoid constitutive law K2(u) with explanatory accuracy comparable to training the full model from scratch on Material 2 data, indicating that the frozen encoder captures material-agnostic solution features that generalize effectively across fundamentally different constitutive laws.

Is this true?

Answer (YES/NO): YES